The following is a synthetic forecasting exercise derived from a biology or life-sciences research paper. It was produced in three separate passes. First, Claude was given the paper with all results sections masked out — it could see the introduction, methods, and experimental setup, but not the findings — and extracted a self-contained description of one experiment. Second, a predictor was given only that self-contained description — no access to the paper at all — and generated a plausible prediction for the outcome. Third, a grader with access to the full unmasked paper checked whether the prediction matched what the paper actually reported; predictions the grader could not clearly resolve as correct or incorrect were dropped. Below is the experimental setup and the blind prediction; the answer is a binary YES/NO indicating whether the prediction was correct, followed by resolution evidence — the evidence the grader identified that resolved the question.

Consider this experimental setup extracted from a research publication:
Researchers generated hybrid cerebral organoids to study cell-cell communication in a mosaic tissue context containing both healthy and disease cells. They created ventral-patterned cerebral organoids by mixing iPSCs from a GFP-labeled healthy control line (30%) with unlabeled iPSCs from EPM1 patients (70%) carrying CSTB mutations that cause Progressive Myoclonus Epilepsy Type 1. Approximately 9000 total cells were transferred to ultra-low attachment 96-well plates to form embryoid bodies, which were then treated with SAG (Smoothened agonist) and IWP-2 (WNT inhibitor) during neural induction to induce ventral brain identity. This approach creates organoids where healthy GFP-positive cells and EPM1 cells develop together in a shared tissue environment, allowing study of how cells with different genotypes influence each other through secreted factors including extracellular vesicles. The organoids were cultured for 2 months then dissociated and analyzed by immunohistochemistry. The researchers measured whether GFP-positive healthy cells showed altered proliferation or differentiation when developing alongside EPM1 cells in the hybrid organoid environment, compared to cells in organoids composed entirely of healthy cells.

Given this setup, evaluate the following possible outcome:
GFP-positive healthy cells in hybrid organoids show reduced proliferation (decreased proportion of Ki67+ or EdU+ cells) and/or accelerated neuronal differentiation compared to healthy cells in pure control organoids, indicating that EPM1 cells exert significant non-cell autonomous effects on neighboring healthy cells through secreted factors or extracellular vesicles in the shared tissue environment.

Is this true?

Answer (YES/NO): NO